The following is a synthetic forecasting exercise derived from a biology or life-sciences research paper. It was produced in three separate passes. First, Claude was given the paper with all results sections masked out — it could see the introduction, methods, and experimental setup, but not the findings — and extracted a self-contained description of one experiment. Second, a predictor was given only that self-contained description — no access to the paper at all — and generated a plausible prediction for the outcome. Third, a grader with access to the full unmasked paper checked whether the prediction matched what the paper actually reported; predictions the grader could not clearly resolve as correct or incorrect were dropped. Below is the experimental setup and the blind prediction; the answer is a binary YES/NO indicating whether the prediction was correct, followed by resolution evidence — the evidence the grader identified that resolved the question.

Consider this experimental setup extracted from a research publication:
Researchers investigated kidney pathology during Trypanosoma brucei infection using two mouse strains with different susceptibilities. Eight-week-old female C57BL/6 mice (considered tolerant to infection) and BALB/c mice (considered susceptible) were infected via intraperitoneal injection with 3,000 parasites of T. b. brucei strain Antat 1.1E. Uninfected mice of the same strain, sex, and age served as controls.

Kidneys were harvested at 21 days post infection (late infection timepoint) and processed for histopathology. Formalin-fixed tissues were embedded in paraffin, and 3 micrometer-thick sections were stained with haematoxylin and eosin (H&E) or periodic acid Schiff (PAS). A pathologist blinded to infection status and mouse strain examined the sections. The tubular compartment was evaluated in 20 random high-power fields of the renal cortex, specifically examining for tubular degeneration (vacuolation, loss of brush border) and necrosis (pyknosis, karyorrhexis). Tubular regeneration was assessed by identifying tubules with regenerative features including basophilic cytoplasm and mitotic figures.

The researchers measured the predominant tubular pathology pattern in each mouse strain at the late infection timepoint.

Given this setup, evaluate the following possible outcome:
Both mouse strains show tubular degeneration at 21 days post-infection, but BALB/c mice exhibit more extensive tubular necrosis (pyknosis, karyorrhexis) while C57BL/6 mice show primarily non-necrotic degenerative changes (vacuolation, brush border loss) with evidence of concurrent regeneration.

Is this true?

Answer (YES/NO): NO